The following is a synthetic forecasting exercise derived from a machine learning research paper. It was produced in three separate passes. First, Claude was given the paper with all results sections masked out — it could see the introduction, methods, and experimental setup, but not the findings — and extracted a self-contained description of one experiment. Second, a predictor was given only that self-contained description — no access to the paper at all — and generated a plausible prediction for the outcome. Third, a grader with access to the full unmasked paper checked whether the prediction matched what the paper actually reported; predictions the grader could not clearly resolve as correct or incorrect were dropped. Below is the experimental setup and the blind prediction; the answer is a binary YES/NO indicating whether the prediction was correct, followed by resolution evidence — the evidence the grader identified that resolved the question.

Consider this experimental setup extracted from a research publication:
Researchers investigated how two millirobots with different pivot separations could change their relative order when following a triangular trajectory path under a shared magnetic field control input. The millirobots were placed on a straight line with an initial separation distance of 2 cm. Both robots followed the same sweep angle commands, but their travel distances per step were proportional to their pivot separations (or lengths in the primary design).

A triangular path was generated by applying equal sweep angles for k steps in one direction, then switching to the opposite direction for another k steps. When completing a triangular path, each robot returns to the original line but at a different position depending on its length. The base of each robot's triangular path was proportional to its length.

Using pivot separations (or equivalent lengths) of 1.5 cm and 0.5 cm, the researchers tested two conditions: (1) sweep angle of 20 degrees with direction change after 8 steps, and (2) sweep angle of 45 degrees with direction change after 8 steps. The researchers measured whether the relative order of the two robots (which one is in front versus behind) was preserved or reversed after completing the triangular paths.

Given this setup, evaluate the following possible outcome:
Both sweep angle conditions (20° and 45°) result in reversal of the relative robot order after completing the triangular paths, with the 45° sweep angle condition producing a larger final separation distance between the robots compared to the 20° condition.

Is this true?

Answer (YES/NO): NO